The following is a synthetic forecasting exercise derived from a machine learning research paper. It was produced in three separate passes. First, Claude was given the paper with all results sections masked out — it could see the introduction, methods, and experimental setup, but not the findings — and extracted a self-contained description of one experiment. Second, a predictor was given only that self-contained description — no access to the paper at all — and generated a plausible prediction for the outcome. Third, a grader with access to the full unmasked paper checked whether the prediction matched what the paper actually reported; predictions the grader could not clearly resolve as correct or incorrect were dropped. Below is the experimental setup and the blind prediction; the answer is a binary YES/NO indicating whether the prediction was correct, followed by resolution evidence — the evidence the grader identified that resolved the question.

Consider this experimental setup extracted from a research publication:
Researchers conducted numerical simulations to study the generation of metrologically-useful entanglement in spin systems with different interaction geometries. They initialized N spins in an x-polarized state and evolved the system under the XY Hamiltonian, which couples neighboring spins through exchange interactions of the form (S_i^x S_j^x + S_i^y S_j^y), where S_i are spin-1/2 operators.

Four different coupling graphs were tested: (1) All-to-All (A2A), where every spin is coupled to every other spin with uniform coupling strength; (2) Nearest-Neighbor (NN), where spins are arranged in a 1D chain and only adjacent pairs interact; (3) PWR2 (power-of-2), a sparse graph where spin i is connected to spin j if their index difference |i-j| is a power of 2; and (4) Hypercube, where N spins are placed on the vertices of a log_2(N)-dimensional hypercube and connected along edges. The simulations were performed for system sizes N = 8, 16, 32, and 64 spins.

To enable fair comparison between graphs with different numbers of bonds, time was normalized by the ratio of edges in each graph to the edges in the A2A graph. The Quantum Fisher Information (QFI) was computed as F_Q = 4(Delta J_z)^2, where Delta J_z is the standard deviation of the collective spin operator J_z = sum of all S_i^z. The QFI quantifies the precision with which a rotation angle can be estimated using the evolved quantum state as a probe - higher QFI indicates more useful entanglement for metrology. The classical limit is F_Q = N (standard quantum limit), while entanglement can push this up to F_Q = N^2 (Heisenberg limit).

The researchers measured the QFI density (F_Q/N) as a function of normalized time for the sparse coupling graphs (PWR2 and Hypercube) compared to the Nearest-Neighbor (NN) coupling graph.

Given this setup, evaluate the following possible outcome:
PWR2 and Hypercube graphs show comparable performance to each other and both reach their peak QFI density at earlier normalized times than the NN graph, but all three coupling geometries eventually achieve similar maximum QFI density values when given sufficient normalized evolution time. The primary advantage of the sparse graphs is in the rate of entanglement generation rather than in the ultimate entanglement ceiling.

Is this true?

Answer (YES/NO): NO